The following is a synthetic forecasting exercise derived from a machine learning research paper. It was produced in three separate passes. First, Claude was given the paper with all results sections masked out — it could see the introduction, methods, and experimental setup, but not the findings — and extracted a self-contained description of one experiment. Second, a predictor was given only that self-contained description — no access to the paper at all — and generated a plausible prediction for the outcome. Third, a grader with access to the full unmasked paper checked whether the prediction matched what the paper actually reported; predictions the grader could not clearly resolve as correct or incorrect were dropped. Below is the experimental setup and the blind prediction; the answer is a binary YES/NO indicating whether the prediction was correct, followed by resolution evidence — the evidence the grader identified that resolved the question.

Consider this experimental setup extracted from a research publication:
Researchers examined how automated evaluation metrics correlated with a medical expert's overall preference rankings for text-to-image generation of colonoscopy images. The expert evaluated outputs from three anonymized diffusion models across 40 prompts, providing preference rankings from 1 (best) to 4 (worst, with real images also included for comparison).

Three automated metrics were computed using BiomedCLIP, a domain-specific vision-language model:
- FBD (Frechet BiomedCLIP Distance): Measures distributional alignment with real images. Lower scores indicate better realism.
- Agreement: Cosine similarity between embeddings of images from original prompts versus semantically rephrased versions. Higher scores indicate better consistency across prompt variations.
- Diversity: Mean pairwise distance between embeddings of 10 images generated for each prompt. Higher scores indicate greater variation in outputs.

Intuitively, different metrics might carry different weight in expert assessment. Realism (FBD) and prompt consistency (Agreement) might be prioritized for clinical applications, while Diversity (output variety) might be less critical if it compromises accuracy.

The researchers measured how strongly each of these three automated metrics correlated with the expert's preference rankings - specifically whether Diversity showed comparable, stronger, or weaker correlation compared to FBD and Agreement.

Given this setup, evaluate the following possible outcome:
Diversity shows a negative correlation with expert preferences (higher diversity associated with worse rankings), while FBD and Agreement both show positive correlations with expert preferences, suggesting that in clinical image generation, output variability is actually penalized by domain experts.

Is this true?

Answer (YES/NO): NO